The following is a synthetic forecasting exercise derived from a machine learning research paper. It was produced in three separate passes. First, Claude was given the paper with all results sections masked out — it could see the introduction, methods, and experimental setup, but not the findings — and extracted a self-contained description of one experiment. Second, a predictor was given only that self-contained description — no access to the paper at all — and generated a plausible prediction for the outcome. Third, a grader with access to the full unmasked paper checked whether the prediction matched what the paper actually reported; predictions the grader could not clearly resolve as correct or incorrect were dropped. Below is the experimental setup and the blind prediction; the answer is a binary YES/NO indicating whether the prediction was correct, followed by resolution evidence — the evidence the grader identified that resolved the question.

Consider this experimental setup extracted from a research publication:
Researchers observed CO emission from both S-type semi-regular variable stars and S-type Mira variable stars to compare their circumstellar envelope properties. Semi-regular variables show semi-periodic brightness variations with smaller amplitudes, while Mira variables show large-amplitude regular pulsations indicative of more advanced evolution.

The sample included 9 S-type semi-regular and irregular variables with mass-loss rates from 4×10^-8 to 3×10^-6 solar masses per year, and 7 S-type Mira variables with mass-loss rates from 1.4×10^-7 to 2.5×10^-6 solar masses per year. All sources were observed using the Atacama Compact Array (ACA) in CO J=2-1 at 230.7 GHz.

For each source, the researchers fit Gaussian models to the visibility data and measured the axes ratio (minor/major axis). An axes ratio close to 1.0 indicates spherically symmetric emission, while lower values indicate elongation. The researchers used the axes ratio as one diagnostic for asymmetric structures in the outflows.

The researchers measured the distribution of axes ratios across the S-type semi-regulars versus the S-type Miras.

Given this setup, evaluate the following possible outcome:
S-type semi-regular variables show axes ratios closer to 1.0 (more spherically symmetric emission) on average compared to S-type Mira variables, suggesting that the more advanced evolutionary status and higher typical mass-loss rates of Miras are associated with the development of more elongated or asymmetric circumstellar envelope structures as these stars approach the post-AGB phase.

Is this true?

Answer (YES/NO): NO